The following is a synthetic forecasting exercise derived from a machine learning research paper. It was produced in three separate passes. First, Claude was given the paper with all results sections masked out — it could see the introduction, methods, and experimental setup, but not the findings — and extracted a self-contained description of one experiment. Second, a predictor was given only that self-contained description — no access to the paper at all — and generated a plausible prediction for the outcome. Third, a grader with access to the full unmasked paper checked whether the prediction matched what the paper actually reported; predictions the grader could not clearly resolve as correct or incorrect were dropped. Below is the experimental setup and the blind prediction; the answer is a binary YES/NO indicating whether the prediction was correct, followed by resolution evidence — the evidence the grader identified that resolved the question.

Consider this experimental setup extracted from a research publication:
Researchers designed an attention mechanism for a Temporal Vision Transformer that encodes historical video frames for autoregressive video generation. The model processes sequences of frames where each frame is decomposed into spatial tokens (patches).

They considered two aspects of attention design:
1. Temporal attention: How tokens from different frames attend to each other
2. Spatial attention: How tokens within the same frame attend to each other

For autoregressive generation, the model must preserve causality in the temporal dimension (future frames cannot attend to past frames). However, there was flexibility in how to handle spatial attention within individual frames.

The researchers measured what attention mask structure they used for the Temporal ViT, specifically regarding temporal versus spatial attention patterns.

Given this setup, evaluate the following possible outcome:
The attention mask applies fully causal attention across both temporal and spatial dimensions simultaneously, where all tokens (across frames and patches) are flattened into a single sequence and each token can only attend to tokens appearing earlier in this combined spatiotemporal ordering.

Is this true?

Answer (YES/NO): NO